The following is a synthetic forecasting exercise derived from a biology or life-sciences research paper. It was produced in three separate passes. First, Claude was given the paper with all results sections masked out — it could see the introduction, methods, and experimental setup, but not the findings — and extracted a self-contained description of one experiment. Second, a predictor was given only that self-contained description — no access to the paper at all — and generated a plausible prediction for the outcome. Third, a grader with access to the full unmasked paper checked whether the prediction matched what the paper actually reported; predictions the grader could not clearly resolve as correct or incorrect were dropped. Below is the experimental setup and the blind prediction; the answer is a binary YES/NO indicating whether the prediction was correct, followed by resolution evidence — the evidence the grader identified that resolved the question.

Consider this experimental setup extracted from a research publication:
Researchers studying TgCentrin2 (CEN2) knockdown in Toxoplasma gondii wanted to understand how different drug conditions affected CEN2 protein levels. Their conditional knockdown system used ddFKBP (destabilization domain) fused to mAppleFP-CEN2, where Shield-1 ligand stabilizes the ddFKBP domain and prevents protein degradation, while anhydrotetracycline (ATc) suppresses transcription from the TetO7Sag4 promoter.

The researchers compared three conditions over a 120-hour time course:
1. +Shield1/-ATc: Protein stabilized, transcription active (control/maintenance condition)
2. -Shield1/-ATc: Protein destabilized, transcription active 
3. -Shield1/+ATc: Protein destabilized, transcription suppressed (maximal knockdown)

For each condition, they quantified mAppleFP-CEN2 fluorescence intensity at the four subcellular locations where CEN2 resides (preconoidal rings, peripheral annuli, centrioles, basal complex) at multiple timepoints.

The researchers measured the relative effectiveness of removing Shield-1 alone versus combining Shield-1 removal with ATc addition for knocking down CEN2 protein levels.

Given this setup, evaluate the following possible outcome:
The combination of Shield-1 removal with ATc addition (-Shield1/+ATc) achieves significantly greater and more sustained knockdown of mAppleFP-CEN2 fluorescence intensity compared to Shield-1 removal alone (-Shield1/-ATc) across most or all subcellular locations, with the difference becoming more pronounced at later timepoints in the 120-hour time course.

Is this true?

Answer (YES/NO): YES